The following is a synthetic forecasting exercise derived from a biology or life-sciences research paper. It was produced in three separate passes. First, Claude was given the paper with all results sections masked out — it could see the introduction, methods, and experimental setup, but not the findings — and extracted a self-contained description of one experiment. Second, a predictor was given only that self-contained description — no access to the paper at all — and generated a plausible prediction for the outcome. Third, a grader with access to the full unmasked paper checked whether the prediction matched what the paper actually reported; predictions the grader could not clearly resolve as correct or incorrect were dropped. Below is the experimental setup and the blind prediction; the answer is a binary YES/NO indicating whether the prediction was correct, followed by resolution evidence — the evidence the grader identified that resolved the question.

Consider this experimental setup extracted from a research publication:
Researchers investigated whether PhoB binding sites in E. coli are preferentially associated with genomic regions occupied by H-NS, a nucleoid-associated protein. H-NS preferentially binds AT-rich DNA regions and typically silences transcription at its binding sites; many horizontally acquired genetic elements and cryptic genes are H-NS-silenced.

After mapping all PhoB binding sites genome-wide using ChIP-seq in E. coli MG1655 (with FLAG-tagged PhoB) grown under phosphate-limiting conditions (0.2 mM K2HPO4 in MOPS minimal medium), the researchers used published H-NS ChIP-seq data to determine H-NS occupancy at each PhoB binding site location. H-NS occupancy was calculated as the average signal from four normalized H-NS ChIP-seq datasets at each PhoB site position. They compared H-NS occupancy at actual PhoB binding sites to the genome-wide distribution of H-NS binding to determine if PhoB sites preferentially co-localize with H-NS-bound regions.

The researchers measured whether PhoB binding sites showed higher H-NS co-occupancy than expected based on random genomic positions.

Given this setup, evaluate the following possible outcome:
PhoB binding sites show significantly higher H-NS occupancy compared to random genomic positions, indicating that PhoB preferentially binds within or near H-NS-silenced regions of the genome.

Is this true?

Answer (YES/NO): YES